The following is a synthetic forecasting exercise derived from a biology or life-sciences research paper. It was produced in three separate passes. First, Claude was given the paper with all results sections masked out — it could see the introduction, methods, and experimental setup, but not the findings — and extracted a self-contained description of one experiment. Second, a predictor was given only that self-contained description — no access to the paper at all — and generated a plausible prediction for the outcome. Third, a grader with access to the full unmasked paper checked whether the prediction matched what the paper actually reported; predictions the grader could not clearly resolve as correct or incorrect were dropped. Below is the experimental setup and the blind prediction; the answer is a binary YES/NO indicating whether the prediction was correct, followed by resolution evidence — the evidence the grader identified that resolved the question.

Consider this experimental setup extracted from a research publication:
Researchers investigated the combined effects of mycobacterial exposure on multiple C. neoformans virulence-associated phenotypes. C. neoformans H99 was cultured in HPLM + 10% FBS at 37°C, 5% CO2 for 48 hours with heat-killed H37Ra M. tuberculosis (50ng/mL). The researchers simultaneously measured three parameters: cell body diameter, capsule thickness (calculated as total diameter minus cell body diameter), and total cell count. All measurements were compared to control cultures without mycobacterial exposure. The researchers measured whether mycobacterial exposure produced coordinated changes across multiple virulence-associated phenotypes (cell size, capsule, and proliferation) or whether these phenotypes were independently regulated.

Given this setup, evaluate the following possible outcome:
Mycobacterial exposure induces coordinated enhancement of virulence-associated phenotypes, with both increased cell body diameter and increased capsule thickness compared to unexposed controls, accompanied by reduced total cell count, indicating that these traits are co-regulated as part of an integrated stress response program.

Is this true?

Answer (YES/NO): NO